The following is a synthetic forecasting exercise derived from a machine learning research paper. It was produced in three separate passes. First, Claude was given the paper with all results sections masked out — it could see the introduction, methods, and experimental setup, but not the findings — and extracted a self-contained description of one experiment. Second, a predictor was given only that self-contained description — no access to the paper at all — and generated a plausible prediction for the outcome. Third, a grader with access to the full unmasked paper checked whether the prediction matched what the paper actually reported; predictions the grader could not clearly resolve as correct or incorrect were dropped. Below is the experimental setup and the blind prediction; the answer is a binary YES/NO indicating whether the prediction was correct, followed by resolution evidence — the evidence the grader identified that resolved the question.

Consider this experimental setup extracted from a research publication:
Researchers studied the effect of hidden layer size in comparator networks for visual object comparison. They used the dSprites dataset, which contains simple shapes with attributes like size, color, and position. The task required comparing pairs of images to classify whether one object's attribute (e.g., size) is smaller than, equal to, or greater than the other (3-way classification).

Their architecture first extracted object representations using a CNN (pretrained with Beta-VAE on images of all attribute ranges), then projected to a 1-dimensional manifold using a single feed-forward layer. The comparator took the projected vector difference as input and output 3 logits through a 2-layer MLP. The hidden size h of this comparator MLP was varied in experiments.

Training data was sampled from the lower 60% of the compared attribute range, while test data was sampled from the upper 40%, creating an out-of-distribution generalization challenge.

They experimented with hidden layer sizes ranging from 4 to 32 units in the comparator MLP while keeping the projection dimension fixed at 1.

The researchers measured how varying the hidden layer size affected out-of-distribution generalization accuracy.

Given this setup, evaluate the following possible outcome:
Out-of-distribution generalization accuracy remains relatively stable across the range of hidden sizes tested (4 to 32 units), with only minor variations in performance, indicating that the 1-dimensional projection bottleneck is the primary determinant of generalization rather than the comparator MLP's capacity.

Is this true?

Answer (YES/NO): YES